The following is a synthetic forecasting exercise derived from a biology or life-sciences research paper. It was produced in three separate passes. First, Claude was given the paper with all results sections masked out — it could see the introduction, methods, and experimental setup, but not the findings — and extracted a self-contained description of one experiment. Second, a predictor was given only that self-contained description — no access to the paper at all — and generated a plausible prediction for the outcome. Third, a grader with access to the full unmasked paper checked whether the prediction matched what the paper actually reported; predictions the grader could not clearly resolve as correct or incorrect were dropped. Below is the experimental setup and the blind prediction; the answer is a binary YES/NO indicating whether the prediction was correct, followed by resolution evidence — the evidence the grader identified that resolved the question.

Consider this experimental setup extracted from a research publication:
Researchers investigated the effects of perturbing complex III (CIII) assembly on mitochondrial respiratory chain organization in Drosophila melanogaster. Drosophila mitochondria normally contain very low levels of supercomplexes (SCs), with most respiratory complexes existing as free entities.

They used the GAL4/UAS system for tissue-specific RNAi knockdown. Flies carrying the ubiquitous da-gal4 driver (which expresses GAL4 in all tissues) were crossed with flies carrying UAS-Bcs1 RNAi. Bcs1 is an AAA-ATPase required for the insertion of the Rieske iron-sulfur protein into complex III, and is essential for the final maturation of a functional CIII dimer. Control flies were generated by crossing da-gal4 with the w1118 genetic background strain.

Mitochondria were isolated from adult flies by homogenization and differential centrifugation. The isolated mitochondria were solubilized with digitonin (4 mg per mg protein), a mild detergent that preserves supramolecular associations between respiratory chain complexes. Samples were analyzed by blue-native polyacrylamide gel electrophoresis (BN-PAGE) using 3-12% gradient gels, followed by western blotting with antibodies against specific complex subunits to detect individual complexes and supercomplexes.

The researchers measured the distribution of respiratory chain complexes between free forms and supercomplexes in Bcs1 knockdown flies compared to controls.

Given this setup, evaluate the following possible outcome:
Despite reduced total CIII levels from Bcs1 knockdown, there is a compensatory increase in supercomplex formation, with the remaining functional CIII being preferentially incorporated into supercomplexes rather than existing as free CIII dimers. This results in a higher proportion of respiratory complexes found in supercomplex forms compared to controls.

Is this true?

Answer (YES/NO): NO